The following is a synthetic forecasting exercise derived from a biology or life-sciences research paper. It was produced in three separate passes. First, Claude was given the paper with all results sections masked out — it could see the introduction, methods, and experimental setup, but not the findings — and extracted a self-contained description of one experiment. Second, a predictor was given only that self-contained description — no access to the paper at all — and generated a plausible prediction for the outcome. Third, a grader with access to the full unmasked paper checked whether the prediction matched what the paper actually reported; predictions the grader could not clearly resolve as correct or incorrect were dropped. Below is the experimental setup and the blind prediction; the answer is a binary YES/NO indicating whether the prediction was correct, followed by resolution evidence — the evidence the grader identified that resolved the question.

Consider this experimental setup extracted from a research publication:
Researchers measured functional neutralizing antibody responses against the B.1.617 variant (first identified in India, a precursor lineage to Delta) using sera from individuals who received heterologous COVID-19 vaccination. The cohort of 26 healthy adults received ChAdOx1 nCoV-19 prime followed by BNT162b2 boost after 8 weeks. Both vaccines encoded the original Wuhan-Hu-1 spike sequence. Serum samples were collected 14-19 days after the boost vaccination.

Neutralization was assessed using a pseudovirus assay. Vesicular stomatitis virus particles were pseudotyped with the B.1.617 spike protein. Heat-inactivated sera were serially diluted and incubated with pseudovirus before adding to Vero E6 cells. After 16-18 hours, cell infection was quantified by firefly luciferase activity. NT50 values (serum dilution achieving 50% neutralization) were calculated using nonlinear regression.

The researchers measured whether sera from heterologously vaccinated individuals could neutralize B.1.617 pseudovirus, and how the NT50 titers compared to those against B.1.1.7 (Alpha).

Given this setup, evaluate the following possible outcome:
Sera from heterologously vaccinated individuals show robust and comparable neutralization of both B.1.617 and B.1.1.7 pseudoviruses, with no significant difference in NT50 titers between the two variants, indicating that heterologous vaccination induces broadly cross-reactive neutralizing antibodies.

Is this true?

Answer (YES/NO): YES